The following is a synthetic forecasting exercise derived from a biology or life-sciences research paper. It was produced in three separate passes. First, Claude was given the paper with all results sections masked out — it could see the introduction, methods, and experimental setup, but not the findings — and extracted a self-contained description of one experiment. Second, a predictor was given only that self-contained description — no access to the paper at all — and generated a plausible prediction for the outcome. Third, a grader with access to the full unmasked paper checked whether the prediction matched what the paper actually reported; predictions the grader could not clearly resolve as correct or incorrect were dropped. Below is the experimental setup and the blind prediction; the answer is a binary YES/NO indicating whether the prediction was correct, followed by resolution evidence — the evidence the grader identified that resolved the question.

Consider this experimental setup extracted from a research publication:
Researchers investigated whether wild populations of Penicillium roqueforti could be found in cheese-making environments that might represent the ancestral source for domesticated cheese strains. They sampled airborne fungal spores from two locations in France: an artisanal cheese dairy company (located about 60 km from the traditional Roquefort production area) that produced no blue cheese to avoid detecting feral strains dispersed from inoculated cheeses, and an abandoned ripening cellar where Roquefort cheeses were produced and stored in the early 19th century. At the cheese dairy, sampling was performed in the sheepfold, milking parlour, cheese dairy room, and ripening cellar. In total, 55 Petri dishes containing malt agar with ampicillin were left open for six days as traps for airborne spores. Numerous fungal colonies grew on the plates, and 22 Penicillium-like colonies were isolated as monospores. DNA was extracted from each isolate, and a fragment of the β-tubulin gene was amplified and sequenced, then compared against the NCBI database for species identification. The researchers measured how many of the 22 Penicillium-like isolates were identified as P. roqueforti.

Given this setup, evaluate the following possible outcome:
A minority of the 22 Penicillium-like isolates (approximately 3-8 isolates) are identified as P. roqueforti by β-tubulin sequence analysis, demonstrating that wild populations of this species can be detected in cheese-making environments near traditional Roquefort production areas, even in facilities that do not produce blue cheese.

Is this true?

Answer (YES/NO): NO